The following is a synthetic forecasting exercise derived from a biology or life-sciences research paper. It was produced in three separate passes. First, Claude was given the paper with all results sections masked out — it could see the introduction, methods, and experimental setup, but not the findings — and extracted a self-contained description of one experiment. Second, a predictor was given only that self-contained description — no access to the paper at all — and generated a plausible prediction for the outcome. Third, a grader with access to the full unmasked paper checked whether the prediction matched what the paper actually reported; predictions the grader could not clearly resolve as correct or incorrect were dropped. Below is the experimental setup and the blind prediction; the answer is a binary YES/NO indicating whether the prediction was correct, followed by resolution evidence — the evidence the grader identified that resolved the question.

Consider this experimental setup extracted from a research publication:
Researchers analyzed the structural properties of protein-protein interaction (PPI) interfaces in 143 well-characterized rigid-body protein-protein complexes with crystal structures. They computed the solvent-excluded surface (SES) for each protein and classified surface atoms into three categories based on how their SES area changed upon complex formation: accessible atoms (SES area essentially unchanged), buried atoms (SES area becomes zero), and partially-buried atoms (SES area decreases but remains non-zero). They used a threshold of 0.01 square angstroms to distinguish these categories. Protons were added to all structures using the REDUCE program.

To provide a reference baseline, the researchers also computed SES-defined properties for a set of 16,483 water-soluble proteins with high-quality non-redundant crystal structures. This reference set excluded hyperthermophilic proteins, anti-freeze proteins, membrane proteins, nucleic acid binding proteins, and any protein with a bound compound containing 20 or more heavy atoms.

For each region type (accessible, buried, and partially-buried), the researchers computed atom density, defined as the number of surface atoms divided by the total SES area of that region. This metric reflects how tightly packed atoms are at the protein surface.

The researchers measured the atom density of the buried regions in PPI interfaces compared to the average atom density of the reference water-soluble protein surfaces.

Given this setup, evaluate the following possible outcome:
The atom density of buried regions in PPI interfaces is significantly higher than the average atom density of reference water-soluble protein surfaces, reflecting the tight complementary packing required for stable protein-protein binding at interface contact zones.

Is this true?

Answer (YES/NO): YES